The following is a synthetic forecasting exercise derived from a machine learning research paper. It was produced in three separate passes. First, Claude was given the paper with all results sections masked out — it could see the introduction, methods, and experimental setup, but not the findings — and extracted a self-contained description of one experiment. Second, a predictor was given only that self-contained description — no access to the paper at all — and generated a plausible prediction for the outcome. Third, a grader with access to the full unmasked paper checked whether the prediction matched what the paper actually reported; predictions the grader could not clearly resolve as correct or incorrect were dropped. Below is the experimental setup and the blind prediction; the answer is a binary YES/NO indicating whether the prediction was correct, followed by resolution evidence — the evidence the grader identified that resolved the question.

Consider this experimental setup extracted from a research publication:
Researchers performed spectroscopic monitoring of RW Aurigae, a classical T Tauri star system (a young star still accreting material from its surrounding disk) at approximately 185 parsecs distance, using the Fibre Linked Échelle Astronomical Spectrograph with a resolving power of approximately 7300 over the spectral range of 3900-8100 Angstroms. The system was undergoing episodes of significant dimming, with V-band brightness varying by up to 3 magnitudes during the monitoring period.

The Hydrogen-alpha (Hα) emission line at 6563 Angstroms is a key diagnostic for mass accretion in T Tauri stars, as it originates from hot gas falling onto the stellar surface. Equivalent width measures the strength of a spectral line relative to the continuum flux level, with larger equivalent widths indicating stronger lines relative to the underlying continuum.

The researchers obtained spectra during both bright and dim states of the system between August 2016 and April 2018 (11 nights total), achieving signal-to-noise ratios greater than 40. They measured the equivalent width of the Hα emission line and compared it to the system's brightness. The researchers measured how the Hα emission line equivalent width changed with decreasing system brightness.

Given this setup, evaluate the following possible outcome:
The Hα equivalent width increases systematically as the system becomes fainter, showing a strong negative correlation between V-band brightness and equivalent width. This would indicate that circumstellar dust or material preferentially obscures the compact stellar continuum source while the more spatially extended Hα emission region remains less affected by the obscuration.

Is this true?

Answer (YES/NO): NO